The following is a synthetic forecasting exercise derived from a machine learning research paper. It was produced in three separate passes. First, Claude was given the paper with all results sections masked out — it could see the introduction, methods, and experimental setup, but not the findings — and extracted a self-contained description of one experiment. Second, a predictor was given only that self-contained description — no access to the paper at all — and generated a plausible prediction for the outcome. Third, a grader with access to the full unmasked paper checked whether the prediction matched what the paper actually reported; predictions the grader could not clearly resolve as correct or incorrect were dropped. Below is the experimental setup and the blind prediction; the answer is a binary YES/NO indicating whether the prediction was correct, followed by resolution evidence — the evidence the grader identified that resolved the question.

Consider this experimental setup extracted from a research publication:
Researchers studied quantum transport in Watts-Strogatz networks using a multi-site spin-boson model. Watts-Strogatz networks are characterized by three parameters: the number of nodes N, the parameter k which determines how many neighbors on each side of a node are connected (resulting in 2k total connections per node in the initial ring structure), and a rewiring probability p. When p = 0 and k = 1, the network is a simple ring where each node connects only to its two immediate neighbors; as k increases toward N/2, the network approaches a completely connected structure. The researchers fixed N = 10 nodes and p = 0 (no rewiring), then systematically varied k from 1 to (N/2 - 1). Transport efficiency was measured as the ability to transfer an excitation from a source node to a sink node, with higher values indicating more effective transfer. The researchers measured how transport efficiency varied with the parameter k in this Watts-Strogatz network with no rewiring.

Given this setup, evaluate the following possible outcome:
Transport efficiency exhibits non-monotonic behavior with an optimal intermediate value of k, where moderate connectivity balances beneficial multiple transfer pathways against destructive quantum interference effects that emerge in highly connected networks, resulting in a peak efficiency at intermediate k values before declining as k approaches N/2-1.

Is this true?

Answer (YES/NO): NO